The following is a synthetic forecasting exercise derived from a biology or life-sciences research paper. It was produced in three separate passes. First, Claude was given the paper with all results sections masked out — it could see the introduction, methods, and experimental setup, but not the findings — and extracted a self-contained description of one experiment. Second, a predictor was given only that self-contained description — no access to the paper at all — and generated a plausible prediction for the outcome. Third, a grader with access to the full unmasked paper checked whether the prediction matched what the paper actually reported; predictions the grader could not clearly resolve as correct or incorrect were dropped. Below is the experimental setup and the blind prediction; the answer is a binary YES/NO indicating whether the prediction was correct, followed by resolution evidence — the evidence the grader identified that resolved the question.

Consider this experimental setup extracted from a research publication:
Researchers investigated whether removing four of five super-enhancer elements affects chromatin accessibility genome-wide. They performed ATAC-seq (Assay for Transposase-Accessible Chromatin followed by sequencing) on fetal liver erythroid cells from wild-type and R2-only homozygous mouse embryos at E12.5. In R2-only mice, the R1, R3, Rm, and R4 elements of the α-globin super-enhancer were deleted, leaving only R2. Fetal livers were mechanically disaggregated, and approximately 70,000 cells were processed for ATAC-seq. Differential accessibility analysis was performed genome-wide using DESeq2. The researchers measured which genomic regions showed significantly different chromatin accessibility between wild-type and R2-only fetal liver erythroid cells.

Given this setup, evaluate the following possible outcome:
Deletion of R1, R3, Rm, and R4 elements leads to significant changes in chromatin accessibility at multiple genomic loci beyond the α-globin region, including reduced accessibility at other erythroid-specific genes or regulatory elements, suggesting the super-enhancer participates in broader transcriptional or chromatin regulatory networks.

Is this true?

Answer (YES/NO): NO